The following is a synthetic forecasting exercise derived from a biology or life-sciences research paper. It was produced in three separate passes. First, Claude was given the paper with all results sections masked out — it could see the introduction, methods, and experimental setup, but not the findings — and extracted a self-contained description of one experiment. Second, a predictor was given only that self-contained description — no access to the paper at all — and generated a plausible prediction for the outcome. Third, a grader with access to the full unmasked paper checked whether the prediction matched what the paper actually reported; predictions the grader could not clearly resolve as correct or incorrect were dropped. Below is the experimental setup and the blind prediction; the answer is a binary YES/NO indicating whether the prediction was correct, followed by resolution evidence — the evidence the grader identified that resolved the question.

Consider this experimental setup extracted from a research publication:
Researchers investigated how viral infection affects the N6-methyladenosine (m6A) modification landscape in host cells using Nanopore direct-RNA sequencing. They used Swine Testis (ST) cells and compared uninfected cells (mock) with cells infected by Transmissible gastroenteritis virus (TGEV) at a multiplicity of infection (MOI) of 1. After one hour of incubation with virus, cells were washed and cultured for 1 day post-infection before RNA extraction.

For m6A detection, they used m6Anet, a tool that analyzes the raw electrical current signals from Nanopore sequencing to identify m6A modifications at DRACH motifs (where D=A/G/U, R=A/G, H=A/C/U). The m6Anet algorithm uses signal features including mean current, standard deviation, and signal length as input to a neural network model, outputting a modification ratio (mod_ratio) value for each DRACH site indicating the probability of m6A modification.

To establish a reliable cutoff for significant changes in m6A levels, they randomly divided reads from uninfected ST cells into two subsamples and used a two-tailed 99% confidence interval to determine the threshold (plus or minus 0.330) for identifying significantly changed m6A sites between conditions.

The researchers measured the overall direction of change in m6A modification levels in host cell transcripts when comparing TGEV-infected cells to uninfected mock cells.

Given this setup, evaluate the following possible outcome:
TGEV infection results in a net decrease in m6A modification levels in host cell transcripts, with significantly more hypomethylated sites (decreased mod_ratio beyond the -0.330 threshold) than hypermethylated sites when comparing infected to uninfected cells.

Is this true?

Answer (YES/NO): YES